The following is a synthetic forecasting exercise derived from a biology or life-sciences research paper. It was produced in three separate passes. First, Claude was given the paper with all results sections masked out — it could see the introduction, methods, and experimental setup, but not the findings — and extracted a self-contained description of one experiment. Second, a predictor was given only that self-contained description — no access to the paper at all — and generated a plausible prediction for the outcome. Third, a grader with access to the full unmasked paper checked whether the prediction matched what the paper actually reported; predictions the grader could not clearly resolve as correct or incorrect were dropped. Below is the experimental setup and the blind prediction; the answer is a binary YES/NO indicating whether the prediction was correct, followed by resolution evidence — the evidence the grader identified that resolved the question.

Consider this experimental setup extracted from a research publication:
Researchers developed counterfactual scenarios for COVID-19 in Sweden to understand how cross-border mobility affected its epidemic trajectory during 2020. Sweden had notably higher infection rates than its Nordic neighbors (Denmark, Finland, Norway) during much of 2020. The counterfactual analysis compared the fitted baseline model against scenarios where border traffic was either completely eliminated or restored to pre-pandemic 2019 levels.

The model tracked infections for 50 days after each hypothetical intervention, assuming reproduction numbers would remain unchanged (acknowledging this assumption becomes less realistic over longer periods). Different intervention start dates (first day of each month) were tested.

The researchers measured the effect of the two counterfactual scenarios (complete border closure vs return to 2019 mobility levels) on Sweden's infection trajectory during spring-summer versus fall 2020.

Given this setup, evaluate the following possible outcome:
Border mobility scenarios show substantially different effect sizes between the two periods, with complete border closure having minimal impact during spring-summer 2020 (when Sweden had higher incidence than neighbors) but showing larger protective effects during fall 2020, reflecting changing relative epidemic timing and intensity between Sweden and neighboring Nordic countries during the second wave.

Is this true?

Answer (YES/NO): NO